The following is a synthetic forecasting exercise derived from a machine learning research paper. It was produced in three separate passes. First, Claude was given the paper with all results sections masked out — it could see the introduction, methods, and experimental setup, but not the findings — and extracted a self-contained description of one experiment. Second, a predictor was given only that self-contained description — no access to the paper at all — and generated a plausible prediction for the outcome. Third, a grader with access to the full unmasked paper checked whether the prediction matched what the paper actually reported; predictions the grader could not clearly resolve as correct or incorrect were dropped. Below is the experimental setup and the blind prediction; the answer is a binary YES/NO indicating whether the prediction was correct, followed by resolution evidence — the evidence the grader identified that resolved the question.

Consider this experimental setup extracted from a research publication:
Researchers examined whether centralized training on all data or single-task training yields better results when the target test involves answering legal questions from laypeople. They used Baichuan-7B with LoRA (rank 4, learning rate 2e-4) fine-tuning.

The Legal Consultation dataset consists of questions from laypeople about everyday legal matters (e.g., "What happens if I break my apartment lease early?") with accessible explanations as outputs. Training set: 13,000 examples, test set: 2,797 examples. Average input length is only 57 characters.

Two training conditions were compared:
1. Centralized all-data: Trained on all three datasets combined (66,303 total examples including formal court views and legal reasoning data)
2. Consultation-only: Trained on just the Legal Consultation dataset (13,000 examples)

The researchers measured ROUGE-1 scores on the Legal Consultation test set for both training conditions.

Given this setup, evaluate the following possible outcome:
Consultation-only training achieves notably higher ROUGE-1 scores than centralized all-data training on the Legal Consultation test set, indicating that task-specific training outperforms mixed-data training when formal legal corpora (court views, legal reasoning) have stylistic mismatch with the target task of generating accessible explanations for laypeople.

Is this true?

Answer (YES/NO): NO